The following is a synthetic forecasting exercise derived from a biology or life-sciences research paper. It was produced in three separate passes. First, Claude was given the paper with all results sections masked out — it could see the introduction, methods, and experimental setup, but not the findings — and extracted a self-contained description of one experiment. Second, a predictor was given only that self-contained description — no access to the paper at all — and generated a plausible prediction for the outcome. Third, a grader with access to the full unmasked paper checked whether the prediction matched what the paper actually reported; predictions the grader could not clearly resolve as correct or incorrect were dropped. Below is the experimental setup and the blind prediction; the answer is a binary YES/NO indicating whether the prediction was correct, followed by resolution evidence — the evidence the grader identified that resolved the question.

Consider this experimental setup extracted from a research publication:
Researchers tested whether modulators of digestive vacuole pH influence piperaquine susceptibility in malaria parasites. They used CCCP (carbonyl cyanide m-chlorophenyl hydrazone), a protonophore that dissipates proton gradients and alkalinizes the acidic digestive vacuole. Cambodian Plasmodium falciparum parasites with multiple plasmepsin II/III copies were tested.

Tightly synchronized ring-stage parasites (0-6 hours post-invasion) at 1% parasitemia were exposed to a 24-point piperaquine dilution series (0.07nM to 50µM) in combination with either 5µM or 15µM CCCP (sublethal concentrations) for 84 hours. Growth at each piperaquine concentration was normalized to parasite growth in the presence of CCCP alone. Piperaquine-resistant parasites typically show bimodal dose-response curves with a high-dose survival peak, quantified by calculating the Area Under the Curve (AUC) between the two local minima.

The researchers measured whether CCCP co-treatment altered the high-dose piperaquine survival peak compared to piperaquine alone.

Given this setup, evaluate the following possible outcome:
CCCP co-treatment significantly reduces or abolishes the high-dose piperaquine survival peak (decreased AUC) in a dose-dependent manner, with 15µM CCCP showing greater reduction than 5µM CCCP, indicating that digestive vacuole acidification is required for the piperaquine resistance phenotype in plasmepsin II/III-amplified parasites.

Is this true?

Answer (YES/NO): NO